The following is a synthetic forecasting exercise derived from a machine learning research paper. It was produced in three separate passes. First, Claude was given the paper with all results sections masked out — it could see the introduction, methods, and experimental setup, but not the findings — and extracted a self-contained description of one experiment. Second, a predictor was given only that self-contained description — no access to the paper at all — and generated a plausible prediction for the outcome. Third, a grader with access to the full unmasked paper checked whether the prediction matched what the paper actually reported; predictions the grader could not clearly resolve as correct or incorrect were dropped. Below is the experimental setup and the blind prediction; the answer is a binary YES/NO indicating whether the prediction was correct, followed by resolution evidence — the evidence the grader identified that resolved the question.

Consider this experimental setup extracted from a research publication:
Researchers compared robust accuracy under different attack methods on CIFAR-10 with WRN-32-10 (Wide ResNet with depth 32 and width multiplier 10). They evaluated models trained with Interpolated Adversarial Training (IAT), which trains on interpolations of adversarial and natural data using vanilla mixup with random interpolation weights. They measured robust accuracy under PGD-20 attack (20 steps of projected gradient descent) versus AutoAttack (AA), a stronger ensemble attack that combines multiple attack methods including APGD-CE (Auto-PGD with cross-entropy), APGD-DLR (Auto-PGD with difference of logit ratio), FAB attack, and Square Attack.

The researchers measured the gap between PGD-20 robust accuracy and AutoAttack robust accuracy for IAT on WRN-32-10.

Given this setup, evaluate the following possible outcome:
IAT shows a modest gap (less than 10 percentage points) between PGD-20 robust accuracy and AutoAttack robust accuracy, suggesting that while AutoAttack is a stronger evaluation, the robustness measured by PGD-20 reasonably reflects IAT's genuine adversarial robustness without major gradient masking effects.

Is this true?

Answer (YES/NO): NO